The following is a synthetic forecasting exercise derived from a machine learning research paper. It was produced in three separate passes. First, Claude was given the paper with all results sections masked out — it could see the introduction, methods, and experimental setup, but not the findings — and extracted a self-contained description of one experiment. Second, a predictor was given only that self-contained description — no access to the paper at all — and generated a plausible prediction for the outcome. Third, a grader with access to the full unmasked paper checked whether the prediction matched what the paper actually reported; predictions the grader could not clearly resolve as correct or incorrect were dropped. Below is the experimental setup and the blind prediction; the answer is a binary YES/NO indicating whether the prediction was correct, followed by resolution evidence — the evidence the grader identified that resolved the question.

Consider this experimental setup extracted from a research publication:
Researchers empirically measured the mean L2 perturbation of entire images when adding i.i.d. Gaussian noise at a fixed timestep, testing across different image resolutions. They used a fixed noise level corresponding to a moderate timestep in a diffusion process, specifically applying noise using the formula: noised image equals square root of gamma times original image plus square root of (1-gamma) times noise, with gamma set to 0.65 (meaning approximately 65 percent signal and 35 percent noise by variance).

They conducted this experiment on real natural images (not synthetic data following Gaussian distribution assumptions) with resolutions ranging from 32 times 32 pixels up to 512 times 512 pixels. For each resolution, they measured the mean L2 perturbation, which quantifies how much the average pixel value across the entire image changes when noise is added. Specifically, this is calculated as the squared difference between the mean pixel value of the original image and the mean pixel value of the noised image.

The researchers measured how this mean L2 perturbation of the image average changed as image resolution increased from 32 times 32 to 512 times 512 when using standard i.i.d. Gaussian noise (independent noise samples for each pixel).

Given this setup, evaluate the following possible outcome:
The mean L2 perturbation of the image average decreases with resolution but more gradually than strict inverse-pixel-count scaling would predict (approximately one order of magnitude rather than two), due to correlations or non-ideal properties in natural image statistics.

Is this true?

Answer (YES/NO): NO